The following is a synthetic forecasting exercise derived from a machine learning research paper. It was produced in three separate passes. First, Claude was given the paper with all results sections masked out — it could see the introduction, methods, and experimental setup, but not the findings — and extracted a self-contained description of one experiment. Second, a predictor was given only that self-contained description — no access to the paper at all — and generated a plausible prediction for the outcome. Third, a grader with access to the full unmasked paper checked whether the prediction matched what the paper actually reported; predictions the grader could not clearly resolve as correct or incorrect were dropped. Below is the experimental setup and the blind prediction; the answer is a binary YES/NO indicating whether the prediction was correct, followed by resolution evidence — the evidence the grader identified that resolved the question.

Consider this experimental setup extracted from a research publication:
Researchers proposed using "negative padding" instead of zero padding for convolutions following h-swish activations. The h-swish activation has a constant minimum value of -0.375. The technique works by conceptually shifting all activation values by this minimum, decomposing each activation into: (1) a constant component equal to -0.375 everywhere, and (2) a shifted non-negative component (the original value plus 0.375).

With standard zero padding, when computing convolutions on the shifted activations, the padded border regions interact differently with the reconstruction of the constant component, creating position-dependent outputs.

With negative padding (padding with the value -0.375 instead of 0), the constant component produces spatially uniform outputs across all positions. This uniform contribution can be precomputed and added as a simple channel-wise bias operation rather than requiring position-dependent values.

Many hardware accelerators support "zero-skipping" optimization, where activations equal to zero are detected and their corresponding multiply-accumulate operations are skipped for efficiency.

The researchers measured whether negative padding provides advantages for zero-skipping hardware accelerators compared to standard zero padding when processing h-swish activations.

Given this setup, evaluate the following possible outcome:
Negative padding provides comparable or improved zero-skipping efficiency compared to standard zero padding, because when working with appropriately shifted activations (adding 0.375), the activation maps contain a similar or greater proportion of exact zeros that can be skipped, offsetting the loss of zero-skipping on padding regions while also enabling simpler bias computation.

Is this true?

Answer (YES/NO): YES